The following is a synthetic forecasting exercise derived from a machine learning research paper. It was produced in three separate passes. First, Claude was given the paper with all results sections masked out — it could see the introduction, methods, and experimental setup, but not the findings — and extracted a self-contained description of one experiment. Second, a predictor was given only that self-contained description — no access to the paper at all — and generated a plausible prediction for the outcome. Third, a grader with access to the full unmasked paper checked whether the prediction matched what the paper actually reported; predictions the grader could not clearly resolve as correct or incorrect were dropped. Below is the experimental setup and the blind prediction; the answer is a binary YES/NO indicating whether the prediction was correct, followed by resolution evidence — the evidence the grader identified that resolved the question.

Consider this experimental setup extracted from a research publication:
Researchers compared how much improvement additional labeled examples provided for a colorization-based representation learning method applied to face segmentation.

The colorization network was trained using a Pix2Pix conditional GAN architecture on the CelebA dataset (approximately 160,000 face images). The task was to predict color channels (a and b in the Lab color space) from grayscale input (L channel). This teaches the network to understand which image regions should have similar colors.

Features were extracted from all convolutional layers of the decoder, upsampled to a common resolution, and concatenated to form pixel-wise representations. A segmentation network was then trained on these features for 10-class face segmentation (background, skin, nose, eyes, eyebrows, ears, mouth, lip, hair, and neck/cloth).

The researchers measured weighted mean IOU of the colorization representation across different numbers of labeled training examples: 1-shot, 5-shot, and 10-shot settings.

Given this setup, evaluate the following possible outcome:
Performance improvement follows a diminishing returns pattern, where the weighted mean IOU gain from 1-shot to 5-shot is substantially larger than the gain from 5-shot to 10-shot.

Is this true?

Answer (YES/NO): NO